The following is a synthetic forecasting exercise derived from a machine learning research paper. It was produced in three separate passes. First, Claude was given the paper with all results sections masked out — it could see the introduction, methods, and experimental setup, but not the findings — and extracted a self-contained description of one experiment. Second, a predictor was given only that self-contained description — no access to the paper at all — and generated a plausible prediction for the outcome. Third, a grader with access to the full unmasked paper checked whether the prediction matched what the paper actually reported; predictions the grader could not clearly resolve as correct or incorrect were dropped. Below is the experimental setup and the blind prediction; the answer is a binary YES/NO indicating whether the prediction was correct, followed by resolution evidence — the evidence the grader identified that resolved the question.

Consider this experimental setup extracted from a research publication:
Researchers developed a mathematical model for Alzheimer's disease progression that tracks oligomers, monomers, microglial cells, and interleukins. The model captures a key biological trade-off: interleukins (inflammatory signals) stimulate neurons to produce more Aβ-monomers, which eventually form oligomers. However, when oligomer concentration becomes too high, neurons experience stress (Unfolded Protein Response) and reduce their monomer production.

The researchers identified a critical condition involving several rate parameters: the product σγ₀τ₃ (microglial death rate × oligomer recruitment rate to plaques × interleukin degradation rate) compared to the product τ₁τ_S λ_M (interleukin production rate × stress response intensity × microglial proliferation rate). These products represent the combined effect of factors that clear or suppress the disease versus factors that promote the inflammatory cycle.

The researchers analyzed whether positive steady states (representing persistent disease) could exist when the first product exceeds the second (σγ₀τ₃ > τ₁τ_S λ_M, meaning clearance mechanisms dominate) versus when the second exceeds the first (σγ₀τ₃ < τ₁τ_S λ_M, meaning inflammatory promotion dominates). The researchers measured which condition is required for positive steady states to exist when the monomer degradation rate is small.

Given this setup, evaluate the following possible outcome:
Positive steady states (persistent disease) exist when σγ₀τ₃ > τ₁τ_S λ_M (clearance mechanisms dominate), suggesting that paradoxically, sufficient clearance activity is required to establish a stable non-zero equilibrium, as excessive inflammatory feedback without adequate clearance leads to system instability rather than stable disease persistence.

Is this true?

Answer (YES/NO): NO